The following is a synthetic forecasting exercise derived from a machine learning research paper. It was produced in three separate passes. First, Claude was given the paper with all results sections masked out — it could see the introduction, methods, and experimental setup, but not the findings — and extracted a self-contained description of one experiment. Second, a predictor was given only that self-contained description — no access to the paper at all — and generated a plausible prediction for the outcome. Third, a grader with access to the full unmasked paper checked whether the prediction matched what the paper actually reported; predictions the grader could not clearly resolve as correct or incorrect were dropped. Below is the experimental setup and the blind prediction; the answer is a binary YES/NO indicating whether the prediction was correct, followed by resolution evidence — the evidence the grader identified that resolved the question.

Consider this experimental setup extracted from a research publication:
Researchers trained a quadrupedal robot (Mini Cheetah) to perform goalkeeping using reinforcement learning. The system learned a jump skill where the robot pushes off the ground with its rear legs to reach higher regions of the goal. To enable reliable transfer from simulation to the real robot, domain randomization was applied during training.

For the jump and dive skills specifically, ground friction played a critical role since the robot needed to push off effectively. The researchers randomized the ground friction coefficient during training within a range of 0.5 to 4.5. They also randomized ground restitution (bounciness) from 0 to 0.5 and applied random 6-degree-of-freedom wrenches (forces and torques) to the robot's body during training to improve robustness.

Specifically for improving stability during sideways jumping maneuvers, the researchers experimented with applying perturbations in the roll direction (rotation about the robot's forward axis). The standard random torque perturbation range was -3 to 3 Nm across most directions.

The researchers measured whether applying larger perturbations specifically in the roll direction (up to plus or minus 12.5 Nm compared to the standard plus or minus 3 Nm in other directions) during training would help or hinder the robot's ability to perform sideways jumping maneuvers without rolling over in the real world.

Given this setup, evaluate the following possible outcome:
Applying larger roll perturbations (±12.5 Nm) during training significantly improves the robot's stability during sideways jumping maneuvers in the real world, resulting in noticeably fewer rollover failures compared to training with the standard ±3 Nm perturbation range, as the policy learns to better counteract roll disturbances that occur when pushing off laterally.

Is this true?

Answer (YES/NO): YES